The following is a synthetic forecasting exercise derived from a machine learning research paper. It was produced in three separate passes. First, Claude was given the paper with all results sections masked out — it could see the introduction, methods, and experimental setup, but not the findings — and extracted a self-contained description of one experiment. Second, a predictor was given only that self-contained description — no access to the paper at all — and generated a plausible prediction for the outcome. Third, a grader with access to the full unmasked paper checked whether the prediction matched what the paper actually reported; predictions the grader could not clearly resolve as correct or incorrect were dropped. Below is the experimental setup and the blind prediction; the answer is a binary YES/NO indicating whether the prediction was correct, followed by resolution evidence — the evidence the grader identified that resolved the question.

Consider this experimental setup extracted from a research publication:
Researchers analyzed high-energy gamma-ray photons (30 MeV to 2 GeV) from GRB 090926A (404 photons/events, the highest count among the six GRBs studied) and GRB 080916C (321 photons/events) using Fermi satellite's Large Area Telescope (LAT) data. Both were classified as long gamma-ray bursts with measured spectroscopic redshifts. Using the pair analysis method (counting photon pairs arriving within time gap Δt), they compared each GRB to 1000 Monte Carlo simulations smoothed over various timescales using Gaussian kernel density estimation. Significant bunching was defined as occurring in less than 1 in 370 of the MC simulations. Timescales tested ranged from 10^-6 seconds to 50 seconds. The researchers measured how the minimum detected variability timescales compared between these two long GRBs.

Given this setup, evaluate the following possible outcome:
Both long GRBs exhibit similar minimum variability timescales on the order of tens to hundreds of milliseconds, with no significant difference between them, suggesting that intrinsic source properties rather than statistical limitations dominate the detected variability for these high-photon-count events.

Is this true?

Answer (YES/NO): NO